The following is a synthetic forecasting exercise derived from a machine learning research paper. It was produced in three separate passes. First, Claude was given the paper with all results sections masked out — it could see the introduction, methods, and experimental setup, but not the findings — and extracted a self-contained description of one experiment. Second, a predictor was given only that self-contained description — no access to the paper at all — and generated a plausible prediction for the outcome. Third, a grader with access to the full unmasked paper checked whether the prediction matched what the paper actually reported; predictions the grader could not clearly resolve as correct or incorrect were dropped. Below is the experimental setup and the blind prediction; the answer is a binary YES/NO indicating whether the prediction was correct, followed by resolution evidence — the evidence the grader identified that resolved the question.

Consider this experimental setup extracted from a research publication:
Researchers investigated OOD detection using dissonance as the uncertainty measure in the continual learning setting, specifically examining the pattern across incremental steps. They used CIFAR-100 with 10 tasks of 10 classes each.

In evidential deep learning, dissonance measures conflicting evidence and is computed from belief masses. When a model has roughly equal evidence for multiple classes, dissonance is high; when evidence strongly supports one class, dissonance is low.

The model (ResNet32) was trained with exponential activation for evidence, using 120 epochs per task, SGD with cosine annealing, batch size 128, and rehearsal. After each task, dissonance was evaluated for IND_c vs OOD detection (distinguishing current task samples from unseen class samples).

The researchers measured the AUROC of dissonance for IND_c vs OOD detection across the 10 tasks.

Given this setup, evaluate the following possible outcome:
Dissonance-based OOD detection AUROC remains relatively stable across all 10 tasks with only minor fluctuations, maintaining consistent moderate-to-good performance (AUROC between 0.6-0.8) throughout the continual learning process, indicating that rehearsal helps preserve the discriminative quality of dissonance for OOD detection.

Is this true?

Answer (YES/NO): NO